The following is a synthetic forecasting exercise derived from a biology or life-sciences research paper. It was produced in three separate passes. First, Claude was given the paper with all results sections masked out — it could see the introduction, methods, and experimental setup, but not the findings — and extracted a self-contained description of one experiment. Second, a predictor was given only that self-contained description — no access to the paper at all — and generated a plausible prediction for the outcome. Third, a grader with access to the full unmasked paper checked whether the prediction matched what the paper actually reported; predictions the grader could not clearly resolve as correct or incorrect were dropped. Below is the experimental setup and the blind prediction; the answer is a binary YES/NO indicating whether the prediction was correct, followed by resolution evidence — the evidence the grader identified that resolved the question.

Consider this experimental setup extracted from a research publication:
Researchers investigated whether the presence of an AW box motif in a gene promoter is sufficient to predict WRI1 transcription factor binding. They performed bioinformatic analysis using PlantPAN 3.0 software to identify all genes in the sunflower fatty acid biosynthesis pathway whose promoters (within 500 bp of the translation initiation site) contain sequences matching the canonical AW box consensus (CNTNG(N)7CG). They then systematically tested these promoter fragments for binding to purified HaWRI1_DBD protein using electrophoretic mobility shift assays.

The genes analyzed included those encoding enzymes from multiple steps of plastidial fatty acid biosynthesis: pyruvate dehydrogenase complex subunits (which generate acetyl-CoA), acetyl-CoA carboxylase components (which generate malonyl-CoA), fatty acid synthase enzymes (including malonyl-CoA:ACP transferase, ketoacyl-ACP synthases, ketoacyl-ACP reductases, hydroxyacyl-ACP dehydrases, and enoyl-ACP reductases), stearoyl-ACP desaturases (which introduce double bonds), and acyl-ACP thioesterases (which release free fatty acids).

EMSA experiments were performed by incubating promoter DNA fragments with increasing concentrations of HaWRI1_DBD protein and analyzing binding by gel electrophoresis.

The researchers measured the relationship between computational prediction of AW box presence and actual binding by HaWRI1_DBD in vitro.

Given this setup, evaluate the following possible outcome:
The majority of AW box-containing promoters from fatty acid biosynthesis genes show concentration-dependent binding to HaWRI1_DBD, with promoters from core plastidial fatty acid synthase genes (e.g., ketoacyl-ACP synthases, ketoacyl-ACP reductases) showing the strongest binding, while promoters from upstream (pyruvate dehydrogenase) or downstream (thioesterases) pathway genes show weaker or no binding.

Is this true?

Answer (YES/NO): NO